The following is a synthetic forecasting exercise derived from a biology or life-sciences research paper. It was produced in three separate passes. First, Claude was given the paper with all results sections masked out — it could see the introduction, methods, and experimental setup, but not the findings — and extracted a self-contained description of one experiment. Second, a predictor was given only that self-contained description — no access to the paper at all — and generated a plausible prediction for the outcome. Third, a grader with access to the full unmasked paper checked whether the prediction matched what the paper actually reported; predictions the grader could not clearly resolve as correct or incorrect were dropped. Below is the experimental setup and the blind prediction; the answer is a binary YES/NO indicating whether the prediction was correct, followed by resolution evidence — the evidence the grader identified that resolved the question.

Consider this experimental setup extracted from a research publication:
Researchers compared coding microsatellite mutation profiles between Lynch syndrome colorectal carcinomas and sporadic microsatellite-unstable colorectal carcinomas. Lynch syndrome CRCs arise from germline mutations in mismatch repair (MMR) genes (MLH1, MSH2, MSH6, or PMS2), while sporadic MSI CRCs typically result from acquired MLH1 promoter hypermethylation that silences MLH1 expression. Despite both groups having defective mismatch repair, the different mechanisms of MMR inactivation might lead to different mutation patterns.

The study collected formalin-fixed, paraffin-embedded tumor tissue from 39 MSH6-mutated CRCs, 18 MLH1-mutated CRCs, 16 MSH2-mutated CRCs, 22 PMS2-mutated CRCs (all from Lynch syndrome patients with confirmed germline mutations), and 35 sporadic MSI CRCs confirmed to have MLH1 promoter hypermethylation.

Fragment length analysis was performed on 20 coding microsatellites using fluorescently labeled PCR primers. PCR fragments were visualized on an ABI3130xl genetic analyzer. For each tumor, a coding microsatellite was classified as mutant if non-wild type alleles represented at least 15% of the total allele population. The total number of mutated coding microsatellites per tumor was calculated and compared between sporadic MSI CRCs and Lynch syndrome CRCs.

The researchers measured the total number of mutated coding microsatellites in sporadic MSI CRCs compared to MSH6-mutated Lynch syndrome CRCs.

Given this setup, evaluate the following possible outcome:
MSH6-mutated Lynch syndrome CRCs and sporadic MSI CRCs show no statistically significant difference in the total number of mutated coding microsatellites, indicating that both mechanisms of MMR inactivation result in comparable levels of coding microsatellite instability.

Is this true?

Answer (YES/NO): NO